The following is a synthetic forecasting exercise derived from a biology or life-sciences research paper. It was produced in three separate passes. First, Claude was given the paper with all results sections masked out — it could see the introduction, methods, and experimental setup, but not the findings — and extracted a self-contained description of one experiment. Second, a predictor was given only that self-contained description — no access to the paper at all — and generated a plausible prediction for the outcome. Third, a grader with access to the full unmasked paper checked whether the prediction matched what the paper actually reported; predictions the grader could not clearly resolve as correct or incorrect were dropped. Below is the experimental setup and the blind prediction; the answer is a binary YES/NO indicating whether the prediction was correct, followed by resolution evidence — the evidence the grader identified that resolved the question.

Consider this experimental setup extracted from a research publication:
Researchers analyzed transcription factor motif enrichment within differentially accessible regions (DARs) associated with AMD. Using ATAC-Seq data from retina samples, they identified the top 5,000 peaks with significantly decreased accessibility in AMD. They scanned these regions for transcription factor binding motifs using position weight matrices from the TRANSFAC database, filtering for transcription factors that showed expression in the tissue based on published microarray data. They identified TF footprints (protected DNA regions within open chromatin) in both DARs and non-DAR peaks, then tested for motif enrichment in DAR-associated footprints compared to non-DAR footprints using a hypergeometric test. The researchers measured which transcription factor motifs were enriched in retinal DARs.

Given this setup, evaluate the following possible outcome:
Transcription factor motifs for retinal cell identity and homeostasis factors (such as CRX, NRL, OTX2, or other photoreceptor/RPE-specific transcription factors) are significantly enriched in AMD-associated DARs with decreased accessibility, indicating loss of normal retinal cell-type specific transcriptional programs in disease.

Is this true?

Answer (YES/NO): YES